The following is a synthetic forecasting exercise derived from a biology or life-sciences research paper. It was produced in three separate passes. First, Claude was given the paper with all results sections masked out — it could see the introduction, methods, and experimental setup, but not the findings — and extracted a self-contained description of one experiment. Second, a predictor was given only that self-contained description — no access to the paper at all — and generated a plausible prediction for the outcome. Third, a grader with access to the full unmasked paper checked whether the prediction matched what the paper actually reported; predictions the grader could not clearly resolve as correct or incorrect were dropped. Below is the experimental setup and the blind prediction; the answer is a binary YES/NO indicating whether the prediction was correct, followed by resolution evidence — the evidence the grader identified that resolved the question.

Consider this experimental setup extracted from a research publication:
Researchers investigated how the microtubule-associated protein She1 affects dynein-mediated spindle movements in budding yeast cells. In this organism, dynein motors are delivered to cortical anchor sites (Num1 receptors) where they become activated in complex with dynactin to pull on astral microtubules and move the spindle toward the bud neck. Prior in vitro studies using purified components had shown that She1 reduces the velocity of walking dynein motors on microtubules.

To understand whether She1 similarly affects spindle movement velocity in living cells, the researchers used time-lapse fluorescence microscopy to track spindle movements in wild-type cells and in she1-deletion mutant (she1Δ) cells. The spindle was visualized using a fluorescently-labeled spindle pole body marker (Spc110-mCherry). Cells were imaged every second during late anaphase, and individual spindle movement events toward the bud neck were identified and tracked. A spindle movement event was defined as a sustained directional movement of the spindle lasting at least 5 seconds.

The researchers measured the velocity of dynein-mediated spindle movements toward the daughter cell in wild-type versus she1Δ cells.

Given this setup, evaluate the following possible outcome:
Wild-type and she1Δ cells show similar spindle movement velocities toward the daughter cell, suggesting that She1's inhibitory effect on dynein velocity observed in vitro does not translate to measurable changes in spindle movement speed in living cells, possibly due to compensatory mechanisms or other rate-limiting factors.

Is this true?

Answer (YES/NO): NO